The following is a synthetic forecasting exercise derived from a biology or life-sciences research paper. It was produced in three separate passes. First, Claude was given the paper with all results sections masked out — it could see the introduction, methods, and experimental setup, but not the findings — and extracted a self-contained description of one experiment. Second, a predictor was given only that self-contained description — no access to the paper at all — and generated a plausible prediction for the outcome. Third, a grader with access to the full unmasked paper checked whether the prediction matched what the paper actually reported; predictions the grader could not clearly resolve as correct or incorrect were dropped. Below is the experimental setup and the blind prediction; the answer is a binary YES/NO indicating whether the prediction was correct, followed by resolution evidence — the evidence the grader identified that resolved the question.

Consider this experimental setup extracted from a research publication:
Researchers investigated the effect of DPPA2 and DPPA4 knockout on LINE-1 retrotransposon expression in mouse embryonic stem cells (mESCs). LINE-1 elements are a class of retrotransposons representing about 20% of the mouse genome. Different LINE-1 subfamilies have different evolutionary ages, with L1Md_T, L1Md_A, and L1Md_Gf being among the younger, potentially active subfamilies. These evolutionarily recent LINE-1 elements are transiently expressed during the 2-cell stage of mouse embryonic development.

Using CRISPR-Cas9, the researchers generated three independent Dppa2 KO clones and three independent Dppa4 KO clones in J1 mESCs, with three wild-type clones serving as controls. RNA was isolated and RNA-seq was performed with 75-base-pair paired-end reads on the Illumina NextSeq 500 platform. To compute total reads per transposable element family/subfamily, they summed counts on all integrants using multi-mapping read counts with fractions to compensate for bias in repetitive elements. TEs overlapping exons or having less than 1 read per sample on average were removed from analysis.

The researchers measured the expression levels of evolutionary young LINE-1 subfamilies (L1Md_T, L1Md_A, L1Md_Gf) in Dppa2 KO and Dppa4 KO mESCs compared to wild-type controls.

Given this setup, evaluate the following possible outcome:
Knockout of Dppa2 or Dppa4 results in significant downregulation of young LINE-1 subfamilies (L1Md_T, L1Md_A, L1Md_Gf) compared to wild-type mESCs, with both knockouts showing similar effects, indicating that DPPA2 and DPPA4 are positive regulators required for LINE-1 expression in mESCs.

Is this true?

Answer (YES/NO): NO